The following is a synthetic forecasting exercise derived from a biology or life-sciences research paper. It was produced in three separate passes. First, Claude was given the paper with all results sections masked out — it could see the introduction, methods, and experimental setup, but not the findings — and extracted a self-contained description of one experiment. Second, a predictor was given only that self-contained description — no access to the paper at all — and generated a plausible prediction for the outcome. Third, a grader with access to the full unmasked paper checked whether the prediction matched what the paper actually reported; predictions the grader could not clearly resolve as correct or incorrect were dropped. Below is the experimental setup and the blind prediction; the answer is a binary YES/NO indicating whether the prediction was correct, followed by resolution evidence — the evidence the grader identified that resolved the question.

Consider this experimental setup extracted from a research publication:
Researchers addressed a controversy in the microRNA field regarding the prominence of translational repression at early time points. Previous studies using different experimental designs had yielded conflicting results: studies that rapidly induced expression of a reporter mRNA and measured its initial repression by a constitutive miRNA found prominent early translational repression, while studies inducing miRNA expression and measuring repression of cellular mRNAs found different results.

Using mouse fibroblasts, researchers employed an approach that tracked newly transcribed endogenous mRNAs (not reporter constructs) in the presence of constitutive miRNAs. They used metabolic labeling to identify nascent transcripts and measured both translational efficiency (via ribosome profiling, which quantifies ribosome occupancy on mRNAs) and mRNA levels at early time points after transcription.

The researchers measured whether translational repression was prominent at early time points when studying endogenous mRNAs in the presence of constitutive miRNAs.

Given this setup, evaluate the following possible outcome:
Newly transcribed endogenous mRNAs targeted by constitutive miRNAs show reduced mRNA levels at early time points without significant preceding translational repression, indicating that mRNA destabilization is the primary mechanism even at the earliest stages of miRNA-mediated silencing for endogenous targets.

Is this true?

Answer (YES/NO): YES